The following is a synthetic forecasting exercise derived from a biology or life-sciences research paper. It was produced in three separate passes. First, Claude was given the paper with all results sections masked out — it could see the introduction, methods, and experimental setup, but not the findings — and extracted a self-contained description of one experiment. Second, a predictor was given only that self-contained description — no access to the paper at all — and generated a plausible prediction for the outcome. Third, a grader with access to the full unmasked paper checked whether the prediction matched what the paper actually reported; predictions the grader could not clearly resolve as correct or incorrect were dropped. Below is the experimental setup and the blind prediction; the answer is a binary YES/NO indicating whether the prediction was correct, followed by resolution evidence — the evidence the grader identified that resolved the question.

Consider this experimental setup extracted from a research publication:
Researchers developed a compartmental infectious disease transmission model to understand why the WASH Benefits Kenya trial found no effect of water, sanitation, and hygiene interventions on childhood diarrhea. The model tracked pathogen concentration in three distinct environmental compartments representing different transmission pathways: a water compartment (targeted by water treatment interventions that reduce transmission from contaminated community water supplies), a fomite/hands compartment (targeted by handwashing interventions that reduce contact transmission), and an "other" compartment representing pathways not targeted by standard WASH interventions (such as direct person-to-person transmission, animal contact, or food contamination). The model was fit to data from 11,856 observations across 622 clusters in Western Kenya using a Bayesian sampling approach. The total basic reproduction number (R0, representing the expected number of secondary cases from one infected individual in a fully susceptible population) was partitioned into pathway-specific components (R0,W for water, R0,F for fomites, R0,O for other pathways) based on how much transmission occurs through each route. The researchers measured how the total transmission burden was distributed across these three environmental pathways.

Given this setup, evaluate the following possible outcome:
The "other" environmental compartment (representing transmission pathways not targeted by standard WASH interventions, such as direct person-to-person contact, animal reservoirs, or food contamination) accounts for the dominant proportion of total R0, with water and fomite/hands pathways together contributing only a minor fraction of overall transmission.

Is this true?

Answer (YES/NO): YES